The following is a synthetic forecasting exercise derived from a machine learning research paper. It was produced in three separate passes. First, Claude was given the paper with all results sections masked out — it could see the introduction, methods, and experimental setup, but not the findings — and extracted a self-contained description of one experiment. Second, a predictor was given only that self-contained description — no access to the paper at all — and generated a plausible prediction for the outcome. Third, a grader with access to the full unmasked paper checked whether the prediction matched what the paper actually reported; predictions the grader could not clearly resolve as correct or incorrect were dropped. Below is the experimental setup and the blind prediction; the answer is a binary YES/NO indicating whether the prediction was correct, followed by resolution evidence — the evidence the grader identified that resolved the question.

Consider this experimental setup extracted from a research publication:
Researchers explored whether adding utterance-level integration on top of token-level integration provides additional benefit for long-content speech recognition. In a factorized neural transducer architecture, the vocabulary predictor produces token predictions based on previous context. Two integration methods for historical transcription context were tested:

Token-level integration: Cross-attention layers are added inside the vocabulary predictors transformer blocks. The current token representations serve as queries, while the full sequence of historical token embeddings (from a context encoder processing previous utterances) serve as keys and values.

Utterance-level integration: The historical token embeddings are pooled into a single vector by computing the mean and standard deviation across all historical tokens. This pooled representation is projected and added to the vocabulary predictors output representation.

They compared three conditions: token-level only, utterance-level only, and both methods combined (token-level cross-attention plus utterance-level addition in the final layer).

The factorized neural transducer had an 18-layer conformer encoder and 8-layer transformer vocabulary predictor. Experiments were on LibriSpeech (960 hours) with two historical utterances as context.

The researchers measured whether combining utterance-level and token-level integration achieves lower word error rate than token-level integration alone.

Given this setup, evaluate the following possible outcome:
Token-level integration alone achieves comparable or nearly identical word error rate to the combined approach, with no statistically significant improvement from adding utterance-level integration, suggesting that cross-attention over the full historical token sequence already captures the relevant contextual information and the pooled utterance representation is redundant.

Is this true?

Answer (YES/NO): NO